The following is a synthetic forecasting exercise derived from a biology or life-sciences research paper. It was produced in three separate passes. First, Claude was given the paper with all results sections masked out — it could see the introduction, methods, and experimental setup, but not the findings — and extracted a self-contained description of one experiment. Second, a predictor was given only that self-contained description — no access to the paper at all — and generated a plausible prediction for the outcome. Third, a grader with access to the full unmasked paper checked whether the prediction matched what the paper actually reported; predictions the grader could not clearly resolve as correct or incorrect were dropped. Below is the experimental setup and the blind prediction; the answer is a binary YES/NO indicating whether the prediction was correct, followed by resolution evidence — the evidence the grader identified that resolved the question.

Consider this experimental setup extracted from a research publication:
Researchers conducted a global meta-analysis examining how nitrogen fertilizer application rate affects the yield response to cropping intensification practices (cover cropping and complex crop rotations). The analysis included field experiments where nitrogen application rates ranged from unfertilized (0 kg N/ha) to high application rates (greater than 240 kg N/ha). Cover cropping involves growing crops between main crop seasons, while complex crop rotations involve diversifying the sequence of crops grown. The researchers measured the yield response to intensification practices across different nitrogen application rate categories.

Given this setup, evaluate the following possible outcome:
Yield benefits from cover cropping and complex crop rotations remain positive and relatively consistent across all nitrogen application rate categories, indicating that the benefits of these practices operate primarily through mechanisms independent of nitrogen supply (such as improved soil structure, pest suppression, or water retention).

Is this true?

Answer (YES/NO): NO